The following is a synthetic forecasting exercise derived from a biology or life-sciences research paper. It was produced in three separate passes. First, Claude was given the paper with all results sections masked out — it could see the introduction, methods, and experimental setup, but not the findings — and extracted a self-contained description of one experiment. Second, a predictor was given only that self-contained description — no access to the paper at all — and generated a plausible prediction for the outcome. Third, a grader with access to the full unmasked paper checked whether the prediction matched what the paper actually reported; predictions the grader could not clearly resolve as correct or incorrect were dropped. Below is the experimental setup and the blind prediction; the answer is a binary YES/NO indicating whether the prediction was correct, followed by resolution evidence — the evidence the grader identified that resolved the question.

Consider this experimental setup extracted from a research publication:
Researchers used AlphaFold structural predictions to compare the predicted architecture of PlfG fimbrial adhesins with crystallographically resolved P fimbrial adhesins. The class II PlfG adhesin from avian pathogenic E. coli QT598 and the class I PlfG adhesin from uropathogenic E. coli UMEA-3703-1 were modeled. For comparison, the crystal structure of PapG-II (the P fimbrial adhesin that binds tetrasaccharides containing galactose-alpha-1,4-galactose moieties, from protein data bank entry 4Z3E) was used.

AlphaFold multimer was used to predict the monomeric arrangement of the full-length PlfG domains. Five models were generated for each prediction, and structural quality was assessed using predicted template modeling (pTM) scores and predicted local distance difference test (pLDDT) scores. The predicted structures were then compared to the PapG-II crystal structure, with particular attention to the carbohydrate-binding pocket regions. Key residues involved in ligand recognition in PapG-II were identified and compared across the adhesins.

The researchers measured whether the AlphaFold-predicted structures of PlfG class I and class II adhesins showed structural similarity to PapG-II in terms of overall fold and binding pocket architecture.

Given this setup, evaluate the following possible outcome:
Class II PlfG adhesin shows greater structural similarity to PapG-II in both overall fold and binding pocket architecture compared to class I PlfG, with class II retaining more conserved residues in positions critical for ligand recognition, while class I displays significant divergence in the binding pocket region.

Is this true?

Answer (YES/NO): NO